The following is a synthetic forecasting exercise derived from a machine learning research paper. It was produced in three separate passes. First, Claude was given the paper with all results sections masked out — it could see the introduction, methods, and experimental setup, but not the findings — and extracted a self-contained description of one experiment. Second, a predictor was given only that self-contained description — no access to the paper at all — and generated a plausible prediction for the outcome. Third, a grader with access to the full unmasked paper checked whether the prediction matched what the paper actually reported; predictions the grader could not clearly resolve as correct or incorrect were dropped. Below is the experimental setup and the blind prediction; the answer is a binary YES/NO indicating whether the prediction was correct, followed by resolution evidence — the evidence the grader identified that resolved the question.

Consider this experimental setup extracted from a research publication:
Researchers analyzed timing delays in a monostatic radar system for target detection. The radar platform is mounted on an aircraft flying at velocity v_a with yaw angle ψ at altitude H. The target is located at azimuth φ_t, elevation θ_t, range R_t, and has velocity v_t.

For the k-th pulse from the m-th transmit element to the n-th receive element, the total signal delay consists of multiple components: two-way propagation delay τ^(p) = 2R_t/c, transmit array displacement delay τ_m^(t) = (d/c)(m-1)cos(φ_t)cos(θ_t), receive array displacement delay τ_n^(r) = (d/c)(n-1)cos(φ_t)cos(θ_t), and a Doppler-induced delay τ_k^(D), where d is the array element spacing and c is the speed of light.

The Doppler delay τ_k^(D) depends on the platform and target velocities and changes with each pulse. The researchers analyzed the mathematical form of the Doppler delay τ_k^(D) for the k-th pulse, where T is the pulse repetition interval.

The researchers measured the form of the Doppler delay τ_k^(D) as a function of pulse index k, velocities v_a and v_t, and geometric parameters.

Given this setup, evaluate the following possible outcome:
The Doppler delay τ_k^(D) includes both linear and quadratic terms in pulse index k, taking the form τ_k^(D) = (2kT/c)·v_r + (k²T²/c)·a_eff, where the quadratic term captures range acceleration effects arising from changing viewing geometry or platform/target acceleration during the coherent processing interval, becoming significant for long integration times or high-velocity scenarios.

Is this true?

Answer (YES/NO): NO